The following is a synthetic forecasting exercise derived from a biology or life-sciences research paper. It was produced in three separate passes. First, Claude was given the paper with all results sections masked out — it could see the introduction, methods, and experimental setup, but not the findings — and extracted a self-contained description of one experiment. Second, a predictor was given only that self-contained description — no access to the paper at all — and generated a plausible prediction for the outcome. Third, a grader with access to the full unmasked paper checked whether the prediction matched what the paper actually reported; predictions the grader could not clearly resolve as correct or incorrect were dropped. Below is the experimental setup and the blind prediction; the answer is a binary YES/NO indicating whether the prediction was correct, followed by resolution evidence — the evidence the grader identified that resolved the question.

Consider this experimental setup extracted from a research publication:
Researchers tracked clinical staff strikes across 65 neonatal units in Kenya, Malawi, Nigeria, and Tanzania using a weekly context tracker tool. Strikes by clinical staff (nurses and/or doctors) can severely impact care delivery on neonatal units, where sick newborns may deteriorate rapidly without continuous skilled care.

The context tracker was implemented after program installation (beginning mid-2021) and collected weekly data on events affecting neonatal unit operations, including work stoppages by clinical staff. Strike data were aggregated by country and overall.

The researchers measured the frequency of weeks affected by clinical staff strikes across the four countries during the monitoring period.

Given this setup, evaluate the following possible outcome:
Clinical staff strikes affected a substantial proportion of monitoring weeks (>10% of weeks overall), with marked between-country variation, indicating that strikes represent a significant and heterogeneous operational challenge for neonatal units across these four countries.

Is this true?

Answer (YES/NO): NO